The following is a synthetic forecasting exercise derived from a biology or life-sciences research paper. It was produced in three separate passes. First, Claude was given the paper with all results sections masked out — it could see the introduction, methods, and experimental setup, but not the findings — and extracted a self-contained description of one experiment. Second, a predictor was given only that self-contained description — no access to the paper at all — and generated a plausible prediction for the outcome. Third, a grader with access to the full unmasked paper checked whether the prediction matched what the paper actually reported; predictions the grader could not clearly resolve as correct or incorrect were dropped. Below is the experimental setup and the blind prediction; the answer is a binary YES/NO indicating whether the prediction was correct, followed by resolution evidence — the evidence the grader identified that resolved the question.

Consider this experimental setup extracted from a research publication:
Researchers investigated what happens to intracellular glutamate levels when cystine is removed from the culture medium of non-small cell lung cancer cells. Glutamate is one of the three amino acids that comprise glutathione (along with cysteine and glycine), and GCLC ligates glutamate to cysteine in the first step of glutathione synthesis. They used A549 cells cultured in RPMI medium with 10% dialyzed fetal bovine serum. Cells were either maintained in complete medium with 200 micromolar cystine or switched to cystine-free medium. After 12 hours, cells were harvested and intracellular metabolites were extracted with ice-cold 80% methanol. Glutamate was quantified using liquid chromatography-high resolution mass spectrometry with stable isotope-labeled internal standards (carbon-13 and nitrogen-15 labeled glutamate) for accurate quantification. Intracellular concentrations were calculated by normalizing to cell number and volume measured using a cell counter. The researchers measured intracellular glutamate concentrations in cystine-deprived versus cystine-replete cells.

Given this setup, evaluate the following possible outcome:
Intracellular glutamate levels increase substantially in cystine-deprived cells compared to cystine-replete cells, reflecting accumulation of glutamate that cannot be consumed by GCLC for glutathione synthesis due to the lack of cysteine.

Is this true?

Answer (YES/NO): YES